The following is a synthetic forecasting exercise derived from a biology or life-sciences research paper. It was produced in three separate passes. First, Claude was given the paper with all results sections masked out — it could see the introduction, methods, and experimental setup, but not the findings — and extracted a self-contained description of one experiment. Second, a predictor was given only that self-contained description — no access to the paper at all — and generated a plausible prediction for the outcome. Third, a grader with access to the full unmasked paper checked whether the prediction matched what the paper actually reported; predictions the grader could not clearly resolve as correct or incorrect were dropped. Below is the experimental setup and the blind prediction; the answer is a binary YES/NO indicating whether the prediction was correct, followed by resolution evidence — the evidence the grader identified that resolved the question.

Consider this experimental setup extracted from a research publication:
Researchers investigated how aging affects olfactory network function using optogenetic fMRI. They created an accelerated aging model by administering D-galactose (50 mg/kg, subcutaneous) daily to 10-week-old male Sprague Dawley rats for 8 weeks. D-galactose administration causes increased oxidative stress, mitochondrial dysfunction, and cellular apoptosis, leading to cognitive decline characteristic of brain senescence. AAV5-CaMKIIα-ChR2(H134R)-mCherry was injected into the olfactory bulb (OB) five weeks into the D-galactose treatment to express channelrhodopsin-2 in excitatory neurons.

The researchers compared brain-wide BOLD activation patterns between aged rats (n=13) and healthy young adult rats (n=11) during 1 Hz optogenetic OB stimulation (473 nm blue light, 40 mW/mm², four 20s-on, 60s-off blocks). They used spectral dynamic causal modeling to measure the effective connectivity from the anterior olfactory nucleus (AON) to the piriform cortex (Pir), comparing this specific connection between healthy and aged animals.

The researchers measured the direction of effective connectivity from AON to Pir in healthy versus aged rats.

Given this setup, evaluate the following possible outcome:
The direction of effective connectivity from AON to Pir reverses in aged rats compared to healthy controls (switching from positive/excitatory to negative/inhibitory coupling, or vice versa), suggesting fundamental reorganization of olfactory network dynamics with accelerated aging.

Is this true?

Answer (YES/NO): YES